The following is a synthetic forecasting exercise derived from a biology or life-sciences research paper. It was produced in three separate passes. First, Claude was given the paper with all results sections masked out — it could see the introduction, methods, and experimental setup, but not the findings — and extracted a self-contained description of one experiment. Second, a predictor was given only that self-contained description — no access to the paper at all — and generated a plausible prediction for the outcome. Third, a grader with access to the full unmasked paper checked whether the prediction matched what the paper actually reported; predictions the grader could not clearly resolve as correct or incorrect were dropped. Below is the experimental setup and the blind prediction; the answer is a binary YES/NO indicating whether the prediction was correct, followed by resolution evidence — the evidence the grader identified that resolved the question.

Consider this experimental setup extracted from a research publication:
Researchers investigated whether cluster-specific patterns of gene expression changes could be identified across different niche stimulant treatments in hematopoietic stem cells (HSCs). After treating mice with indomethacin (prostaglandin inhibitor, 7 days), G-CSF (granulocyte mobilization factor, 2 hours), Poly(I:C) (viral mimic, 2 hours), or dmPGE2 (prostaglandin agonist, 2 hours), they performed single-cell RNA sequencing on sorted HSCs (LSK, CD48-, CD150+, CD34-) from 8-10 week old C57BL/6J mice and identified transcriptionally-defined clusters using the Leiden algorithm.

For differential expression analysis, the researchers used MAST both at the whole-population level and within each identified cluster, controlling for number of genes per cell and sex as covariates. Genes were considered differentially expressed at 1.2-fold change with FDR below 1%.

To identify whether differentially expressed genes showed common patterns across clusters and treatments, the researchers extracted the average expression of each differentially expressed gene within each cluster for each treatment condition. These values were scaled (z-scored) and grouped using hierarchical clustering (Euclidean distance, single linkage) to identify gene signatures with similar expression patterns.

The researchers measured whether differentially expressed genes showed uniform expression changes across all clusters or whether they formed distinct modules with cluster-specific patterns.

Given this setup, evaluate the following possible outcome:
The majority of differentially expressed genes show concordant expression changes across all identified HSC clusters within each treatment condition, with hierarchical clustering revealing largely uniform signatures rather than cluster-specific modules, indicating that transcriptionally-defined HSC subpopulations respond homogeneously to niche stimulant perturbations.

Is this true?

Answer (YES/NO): NO